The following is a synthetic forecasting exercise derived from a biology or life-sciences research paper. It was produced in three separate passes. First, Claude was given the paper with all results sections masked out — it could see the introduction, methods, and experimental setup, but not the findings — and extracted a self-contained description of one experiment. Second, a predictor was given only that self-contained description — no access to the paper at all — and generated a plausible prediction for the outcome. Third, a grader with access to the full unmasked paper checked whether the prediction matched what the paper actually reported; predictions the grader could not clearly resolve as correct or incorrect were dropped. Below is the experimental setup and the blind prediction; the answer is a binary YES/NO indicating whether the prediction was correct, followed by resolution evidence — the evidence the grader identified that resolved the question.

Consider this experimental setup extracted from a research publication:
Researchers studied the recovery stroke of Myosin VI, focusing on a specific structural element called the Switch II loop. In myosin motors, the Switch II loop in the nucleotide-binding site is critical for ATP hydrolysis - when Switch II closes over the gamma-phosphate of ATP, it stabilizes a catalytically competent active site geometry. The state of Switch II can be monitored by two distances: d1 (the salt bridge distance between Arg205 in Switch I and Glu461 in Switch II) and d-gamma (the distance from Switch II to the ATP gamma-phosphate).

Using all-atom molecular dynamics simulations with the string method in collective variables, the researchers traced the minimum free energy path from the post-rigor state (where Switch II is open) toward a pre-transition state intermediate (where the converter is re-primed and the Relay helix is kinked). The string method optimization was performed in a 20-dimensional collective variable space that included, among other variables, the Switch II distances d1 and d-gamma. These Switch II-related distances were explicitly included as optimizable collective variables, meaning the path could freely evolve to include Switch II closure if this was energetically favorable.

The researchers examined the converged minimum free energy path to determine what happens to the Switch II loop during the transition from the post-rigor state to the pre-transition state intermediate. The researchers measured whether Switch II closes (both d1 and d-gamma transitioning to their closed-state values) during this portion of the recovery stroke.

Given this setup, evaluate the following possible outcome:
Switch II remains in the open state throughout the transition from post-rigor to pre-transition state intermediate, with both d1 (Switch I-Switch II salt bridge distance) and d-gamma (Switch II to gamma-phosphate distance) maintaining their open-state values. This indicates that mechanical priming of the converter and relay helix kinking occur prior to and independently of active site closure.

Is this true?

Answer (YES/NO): YES